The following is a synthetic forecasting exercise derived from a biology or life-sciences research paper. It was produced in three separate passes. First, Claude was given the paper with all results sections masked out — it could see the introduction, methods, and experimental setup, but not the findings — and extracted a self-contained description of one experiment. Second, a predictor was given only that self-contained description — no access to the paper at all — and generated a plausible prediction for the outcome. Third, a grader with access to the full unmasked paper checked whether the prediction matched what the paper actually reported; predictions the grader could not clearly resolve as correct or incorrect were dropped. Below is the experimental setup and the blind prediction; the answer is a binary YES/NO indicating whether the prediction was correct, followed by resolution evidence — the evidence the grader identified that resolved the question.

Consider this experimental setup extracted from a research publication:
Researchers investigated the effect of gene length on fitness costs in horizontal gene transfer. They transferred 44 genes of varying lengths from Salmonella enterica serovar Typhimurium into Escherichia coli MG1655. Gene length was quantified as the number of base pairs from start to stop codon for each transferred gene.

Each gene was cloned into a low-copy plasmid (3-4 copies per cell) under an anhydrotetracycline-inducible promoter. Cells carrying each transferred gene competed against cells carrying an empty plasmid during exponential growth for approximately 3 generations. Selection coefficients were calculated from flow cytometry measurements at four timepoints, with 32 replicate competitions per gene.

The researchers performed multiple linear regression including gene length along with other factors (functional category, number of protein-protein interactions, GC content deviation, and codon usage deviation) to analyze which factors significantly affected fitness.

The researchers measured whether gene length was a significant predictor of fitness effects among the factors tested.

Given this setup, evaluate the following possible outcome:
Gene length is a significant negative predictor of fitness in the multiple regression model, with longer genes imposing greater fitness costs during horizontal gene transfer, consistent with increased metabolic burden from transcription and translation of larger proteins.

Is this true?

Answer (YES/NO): NO